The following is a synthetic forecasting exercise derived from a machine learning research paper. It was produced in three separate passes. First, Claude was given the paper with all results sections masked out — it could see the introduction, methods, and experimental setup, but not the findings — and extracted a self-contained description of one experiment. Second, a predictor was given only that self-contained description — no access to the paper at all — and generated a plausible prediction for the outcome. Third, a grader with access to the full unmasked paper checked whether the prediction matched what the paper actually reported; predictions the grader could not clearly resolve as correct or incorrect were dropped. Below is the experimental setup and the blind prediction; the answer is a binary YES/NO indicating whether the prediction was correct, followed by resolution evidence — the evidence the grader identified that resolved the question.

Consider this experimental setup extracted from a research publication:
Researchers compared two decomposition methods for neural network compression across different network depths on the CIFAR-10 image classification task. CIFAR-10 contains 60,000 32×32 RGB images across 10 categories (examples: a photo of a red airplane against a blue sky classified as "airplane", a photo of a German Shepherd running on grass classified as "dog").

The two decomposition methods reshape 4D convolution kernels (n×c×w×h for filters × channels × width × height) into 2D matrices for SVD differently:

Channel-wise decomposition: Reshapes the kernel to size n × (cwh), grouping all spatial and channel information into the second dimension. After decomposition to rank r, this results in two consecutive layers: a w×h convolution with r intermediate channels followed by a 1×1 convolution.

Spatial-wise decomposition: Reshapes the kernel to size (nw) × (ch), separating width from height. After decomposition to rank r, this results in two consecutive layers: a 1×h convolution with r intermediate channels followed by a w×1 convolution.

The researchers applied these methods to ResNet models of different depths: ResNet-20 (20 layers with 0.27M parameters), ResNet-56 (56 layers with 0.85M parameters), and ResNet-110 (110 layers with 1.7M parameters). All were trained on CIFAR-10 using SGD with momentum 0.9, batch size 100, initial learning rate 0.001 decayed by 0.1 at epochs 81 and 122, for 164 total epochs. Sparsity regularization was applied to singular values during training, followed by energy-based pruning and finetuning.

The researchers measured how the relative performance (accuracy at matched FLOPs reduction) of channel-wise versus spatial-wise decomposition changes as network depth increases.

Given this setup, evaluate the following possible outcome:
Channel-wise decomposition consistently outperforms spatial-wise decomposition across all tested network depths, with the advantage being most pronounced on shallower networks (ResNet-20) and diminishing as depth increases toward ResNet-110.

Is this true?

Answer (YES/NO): NO